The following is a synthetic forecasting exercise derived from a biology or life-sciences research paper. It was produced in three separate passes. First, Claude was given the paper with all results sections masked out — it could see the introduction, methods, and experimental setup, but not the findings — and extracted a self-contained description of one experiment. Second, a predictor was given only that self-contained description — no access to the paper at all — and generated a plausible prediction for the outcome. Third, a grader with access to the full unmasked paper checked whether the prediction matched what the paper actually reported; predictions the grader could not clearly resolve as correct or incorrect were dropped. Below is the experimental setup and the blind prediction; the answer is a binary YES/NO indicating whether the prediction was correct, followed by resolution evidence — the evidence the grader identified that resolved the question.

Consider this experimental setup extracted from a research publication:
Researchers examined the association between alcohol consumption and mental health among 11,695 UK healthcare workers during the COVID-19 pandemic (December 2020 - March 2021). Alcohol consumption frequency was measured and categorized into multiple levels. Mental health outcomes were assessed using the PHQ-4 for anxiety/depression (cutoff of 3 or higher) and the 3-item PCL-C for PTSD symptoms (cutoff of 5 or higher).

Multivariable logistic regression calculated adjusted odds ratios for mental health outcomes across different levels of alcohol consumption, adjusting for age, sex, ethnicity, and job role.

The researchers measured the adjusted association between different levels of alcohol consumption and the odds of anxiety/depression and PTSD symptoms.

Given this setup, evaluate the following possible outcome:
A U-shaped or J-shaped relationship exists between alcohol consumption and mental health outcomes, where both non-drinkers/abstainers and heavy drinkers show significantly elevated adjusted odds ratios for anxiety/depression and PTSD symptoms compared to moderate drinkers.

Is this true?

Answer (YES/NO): NO